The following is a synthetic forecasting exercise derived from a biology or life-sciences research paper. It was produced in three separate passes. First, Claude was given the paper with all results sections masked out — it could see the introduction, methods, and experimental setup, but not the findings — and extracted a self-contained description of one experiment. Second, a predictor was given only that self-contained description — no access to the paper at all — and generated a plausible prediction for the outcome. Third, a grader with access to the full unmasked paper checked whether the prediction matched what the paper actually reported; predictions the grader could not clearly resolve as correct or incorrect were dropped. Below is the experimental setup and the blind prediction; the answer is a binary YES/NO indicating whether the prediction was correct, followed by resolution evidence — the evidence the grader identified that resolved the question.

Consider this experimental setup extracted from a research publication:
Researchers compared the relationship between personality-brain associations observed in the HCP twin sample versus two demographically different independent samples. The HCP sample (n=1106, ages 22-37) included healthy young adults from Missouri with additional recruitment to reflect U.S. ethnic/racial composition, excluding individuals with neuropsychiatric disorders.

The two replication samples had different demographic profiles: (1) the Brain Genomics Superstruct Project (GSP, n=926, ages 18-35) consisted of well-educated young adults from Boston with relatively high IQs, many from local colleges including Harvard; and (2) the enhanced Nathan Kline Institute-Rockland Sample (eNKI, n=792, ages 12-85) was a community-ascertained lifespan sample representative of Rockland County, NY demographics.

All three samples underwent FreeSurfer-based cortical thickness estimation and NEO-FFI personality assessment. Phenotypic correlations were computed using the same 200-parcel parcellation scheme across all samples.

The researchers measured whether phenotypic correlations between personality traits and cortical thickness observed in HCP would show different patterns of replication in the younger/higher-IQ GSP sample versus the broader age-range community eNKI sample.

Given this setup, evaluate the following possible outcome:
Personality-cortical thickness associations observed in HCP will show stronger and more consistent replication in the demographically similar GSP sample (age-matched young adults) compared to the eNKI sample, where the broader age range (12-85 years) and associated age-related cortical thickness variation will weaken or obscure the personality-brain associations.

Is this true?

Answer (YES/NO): NO